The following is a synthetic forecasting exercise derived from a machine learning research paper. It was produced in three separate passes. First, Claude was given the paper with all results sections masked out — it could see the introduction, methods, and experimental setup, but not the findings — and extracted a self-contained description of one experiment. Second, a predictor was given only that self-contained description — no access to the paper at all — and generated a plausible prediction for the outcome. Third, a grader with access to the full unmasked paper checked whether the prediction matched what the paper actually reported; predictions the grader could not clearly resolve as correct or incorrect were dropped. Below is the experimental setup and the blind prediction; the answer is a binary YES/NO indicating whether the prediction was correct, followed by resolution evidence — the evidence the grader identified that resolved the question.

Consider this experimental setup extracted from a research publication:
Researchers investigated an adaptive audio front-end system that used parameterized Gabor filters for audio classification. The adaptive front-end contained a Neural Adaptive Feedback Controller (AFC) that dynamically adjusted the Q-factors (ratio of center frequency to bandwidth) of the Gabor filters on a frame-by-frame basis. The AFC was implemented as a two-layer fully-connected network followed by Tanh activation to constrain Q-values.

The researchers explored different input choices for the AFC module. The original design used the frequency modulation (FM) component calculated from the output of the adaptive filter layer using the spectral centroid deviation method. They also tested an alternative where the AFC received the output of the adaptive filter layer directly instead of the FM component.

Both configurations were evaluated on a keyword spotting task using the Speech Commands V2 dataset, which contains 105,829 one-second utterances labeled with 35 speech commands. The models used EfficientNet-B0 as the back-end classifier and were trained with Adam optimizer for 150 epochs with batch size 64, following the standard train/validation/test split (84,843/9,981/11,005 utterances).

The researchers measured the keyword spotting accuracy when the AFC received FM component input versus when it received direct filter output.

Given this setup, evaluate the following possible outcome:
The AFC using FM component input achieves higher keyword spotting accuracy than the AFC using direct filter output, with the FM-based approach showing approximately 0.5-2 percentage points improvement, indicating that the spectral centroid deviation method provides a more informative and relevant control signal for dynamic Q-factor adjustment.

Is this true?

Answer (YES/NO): NO